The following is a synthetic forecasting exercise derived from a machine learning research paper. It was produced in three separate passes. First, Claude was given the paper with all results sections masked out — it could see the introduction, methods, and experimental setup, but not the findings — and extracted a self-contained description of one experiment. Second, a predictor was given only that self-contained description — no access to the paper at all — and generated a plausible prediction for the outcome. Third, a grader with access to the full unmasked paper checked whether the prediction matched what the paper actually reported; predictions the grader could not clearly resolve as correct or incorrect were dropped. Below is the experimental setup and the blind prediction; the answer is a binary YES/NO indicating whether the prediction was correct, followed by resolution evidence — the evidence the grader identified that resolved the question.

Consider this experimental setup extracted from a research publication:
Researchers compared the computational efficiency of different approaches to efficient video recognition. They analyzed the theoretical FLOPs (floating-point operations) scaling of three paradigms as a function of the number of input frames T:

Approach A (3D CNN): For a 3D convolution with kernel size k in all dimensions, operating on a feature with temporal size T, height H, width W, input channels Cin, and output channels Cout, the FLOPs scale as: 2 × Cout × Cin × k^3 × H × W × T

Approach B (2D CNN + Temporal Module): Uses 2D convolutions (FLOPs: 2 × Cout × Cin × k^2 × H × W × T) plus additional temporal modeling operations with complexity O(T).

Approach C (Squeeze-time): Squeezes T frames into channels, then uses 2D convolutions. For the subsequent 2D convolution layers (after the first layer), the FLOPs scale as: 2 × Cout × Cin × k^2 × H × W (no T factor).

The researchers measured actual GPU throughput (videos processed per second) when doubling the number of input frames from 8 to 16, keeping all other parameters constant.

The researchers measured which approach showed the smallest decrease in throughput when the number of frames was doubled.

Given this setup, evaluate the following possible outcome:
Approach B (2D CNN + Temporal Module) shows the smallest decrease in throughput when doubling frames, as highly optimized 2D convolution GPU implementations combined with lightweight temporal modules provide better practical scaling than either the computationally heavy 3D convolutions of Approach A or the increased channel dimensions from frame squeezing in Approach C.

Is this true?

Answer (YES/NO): NO